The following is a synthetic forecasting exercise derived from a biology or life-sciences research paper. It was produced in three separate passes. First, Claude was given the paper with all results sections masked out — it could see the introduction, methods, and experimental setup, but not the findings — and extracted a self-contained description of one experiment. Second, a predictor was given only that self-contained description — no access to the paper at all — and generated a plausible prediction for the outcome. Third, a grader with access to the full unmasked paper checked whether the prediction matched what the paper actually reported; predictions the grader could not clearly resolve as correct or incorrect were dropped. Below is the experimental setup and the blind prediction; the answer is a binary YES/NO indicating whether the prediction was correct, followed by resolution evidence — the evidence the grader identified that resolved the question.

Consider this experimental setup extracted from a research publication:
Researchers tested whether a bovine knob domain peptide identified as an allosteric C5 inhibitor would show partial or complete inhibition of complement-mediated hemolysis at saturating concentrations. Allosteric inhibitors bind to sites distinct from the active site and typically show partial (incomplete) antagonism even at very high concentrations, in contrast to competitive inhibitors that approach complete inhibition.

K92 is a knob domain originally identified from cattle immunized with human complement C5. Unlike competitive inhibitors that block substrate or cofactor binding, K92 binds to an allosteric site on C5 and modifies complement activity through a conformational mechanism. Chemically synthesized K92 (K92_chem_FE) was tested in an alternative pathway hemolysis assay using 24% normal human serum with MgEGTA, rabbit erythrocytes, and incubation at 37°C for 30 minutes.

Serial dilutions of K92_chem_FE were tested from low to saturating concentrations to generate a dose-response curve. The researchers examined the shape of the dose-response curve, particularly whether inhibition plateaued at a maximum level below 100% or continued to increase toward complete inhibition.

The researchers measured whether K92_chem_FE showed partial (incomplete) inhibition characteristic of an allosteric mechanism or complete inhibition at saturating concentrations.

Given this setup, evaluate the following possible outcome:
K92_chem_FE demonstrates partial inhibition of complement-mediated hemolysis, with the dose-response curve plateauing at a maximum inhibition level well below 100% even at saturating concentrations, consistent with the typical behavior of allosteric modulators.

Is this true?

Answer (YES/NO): YES